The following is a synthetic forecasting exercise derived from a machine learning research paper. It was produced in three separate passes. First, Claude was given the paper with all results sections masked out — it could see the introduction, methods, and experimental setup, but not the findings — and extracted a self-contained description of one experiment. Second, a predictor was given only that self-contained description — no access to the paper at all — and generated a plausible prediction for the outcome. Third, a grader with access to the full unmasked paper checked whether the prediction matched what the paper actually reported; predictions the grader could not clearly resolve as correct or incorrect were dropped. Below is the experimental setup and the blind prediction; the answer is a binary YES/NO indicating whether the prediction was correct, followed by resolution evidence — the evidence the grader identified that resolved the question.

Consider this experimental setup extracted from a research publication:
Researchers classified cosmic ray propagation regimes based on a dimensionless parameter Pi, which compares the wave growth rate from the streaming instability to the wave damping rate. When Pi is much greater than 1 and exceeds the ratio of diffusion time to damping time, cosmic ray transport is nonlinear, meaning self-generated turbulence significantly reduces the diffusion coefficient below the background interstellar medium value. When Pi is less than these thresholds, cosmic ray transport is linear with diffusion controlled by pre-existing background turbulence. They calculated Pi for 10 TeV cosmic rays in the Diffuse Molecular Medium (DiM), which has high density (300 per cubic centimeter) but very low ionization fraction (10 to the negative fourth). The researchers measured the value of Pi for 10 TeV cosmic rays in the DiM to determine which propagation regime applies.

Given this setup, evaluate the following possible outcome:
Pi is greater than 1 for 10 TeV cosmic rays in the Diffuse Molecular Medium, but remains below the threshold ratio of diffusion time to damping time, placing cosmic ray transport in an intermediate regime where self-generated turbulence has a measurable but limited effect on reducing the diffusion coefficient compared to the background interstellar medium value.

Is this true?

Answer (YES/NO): NO